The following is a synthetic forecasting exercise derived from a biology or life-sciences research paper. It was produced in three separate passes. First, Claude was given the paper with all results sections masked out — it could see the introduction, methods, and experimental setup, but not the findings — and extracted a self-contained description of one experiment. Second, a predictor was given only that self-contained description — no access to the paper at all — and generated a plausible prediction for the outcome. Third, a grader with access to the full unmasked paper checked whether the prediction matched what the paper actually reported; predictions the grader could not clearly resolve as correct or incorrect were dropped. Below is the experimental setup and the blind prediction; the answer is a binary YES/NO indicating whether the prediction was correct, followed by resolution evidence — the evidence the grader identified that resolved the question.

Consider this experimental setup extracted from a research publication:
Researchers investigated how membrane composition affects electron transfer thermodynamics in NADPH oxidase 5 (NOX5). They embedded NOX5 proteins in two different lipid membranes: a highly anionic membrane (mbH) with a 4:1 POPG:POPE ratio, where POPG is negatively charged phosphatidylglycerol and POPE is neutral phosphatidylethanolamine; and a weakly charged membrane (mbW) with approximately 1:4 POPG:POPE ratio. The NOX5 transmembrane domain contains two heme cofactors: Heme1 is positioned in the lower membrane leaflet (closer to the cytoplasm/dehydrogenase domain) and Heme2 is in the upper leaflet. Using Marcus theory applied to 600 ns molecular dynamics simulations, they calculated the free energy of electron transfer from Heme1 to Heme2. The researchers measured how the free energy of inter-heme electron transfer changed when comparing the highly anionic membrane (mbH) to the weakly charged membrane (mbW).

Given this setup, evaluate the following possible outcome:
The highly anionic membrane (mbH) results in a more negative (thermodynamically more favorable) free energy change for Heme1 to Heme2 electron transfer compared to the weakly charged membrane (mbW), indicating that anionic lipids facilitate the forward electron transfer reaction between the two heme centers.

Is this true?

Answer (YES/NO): YES